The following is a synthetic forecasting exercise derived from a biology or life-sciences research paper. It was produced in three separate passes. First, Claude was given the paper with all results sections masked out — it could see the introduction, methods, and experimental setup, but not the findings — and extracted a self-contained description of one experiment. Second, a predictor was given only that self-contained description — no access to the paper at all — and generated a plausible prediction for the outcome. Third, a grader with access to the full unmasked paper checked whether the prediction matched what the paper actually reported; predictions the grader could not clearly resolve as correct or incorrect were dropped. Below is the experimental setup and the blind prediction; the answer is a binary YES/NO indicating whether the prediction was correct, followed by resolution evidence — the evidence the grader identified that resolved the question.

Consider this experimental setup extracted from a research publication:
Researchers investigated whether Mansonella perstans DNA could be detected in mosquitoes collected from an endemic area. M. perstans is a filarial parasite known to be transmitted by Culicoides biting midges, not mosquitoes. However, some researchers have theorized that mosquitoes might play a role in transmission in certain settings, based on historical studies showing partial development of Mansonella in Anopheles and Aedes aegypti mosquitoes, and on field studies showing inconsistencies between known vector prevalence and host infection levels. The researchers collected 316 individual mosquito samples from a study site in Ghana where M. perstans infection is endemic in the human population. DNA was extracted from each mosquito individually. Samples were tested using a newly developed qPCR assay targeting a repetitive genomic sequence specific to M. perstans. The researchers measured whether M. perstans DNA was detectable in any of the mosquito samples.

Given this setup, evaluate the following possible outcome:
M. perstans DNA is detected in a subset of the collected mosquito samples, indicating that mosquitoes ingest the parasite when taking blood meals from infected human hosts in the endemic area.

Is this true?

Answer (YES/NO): YES